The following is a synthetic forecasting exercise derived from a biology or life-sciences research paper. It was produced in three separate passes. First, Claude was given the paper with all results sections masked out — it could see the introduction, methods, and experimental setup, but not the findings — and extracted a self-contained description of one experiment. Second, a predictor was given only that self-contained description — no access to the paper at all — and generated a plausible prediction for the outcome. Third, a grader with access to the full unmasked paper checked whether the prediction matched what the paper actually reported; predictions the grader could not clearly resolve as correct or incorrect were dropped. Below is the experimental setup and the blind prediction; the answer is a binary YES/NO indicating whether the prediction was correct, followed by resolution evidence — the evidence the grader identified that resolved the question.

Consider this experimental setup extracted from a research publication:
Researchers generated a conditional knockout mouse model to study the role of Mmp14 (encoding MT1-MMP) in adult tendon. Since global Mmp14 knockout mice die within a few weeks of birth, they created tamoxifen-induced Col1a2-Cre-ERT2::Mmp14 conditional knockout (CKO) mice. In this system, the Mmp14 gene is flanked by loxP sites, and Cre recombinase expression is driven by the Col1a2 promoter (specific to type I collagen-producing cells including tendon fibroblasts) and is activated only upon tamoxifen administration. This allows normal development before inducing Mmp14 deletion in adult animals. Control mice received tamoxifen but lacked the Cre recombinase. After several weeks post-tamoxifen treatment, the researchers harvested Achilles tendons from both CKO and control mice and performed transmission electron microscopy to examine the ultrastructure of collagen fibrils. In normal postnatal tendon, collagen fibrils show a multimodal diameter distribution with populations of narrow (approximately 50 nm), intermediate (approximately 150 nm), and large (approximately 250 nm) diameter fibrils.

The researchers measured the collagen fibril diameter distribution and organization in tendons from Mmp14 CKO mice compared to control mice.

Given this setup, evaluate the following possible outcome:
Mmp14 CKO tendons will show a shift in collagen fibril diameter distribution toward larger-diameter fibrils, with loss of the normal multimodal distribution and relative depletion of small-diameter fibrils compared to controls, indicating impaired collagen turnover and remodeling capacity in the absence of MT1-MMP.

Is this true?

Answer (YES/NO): NO